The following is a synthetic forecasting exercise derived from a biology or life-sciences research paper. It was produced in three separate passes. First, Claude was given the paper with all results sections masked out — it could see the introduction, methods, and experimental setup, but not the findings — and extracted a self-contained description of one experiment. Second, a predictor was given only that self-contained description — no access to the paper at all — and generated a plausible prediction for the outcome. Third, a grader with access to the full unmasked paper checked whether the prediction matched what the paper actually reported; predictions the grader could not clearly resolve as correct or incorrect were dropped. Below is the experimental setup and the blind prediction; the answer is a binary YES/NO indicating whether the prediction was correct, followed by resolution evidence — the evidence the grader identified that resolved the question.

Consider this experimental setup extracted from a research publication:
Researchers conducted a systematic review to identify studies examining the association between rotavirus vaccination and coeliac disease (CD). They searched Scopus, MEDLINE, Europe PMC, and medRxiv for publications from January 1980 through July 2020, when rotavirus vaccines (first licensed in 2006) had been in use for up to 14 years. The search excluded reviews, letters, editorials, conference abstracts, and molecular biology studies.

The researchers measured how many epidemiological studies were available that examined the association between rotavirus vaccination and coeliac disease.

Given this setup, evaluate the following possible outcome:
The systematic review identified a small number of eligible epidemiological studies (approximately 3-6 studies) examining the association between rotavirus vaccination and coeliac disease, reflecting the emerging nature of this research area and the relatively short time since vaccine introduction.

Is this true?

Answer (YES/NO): YES